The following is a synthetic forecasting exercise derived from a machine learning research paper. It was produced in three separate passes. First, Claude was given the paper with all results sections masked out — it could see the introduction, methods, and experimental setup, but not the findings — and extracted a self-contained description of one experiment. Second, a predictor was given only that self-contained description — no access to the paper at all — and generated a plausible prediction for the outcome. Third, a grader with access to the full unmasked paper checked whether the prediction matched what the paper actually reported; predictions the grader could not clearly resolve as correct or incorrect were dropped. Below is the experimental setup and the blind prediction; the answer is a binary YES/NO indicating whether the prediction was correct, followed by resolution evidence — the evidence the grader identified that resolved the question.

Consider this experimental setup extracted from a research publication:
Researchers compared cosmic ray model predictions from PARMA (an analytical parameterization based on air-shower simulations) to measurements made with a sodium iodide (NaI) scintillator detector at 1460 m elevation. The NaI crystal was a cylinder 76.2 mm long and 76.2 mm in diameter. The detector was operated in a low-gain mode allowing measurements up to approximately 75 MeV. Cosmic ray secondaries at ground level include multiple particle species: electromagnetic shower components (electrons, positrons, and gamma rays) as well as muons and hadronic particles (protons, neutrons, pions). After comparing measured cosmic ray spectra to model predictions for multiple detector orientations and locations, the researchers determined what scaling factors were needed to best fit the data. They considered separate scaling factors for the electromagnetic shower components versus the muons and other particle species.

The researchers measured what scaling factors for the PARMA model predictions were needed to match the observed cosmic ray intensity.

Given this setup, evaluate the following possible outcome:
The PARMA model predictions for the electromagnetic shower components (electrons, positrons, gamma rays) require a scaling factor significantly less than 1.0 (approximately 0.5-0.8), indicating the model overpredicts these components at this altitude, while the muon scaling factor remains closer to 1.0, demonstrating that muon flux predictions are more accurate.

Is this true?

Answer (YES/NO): YES